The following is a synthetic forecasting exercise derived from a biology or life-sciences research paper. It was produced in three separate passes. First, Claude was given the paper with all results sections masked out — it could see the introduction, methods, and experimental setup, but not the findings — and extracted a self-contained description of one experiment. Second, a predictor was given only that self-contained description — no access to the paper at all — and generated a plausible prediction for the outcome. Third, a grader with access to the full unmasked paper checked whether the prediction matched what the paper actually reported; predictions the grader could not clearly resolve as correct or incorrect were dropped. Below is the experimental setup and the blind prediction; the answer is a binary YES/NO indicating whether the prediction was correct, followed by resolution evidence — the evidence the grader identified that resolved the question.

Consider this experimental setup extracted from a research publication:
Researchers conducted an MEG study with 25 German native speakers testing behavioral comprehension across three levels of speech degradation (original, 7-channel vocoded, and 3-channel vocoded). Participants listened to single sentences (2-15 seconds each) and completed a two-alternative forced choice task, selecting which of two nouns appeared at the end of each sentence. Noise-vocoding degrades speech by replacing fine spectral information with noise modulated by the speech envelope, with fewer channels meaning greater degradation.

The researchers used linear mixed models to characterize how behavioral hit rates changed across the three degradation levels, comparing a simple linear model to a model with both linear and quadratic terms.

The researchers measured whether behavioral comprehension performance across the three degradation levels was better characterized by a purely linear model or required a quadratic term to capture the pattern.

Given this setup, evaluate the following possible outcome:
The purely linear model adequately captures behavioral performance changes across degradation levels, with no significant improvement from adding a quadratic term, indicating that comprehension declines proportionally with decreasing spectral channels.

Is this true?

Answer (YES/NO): NO